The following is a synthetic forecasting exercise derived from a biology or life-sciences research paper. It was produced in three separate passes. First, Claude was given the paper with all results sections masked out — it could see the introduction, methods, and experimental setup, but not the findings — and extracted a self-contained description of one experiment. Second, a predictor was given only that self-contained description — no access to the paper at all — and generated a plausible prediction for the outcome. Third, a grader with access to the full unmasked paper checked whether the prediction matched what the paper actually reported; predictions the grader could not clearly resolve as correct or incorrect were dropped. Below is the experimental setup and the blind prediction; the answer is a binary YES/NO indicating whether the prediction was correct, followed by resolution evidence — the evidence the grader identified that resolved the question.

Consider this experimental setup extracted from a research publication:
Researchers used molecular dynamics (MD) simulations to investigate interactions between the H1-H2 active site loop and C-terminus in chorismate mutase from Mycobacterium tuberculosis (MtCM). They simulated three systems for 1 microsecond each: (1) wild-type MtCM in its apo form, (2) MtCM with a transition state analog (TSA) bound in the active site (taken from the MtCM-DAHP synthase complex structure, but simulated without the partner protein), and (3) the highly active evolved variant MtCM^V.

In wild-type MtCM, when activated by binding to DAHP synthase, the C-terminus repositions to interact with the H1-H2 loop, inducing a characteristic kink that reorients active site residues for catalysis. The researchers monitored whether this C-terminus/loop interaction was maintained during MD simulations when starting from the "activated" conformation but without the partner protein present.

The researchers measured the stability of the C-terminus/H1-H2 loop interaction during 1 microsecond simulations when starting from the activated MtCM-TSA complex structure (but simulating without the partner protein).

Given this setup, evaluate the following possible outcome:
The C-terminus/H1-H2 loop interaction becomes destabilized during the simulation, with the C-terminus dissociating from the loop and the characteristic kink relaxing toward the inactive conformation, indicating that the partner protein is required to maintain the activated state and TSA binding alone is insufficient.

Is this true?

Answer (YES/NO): NO